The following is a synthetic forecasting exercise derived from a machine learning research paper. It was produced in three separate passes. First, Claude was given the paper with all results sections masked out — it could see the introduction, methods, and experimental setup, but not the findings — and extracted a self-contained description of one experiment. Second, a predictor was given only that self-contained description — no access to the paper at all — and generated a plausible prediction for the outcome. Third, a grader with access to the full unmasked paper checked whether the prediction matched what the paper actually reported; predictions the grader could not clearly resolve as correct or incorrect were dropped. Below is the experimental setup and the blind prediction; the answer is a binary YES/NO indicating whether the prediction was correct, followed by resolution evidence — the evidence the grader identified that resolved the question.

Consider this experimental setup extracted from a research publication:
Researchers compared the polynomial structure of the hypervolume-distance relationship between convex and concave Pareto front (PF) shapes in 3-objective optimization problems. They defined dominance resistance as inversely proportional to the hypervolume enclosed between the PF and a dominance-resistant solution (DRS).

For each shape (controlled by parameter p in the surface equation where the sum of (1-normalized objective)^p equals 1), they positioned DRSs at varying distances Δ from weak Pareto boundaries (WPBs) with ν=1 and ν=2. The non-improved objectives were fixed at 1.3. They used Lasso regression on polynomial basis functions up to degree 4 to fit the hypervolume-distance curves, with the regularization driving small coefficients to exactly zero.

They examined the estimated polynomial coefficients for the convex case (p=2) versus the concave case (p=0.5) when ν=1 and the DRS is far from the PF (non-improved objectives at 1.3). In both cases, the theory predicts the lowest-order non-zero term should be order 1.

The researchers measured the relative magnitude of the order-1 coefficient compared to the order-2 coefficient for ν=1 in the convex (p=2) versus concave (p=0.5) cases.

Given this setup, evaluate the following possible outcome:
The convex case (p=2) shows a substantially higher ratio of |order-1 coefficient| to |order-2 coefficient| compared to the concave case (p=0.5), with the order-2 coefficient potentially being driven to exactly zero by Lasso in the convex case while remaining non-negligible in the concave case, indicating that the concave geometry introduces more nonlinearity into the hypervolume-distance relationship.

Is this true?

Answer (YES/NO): NO